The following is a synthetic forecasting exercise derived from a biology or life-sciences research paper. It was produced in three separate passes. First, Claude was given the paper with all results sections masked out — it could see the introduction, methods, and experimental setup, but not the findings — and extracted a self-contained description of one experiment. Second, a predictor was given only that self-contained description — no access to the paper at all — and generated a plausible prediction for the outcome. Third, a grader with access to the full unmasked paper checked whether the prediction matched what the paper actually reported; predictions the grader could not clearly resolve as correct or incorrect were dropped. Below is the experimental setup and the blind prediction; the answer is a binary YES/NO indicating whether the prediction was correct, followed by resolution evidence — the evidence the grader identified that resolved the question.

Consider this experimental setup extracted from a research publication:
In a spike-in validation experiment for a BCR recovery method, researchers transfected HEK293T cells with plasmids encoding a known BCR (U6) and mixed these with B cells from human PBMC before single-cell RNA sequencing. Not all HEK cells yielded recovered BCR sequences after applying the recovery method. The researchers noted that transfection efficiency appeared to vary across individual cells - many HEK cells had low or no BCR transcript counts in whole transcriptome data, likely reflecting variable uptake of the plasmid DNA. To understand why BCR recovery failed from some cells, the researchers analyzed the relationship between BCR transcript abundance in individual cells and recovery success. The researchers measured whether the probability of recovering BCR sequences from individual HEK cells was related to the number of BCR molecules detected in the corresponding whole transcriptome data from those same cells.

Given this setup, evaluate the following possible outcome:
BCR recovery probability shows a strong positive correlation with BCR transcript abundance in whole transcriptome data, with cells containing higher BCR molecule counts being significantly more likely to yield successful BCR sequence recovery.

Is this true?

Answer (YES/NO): YES